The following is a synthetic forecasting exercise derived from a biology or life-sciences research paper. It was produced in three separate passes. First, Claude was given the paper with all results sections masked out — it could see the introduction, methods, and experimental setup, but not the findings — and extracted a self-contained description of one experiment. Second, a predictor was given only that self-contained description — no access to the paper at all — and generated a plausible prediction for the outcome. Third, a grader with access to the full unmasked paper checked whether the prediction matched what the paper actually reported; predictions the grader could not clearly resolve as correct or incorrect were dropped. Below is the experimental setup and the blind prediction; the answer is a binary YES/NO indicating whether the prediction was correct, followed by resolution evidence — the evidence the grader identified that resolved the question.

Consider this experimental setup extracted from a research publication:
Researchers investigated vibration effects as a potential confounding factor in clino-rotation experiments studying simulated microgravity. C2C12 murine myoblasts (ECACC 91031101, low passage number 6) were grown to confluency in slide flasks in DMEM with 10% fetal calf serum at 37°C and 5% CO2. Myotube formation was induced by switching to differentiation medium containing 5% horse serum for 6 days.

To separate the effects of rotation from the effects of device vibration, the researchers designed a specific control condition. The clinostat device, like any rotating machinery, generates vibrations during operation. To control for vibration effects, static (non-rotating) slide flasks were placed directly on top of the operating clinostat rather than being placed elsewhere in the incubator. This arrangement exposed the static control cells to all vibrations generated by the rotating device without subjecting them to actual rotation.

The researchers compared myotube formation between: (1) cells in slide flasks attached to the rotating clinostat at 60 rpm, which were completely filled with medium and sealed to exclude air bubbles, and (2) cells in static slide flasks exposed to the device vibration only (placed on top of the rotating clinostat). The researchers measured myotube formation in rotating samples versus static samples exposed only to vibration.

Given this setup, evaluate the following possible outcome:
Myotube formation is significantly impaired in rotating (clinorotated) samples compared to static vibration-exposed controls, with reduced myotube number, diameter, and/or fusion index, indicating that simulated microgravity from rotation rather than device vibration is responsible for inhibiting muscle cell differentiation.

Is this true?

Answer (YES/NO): NO